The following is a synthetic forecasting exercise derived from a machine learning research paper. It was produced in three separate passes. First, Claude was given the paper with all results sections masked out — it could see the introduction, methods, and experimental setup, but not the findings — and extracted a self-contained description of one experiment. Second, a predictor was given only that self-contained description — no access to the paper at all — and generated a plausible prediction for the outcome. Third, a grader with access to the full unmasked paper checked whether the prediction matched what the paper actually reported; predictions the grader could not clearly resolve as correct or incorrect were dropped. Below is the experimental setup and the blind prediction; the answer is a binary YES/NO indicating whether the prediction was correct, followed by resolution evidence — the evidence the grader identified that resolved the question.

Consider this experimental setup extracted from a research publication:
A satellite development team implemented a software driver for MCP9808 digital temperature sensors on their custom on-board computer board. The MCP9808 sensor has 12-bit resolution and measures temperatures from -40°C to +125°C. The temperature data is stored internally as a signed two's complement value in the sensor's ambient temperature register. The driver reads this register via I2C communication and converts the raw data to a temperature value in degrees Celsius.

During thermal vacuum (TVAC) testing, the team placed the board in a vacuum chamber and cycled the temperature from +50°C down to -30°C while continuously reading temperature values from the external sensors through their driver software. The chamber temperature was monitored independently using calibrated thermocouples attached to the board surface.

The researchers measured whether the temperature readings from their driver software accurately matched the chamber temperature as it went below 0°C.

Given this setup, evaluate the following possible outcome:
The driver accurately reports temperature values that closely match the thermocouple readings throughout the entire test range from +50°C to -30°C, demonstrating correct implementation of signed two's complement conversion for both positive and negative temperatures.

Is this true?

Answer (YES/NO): NO